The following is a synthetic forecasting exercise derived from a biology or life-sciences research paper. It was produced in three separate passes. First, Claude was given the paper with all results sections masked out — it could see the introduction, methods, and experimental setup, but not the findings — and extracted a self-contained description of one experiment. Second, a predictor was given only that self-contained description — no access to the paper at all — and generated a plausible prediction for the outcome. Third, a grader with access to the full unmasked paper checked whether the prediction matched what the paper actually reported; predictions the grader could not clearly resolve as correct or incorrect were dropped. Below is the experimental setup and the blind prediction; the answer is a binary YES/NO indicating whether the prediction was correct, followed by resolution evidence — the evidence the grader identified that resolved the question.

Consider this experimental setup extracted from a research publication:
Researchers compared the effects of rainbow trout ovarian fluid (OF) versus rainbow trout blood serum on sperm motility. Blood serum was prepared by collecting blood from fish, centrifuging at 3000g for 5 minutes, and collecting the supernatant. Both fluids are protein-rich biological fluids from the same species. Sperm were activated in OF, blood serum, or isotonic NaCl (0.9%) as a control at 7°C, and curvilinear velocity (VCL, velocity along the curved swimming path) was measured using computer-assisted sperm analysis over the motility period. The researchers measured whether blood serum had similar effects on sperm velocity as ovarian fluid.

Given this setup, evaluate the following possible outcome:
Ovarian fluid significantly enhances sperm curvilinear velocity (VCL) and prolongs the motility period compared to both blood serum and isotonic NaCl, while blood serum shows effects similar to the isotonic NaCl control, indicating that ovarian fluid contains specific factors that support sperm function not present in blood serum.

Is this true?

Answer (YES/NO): NO